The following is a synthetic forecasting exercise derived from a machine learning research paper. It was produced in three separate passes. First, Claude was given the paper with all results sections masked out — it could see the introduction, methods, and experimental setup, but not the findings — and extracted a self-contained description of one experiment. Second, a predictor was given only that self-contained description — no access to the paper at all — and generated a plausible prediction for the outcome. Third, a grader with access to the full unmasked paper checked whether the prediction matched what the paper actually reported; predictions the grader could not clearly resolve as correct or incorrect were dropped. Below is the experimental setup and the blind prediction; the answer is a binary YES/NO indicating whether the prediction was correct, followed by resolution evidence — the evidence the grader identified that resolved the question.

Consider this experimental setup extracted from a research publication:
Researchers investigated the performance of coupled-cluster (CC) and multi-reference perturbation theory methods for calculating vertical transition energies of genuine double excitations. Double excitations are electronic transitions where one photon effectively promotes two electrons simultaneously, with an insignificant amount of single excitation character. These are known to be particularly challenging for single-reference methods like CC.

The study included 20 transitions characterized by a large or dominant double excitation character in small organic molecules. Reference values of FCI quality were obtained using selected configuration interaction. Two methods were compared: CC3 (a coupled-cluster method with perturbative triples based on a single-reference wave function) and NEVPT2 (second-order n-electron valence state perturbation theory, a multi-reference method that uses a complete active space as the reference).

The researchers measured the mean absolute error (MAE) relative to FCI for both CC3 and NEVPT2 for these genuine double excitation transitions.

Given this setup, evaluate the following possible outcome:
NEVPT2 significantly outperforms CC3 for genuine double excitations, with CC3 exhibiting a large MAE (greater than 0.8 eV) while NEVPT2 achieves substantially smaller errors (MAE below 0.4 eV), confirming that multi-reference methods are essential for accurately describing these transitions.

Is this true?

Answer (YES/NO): YES